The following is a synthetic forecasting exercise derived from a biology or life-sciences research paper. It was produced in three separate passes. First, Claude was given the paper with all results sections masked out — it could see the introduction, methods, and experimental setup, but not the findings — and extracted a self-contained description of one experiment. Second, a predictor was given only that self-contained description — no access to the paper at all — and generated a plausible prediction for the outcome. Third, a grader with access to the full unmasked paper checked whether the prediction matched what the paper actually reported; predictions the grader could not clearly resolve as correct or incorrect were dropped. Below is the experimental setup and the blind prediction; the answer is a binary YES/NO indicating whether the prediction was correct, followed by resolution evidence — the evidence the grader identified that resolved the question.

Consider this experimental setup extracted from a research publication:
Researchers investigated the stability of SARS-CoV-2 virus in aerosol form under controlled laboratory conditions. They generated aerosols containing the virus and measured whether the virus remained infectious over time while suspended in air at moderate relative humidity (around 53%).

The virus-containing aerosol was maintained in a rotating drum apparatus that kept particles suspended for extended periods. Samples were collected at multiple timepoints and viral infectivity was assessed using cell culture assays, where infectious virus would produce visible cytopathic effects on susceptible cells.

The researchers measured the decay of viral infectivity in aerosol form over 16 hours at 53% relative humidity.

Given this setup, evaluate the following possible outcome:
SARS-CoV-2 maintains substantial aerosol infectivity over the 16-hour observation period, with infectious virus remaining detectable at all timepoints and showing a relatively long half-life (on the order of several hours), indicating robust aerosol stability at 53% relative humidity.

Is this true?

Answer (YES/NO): YES